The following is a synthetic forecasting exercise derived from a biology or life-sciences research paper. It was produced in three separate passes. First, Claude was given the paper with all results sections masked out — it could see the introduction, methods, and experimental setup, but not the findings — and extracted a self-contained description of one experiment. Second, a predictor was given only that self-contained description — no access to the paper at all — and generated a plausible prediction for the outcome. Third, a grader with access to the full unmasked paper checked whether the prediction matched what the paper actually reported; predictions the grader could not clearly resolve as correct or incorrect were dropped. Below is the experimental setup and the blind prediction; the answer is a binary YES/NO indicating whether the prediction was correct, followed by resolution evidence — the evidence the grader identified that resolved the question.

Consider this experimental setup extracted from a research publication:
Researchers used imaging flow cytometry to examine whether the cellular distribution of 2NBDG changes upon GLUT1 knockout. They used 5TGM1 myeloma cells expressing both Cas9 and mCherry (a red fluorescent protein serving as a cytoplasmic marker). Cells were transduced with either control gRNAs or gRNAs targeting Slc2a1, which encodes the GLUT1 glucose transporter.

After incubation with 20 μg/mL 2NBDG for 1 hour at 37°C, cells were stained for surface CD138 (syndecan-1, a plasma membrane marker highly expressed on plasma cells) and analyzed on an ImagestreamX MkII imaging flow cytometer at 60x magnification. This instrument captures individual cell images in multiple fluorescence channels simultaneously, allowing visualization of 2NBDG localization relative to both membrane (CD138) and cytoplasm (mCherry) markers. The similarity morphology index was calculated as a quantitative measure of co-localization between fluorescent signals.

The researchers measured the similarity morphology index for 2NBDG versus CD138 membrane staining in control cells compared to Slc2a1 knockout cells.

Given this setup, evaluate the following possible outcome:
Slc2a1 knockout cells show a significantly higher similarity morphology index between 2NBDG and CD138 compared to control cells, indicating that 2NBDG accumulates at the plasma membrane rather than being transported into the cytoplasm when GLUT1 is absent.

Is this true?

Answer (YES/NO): NO